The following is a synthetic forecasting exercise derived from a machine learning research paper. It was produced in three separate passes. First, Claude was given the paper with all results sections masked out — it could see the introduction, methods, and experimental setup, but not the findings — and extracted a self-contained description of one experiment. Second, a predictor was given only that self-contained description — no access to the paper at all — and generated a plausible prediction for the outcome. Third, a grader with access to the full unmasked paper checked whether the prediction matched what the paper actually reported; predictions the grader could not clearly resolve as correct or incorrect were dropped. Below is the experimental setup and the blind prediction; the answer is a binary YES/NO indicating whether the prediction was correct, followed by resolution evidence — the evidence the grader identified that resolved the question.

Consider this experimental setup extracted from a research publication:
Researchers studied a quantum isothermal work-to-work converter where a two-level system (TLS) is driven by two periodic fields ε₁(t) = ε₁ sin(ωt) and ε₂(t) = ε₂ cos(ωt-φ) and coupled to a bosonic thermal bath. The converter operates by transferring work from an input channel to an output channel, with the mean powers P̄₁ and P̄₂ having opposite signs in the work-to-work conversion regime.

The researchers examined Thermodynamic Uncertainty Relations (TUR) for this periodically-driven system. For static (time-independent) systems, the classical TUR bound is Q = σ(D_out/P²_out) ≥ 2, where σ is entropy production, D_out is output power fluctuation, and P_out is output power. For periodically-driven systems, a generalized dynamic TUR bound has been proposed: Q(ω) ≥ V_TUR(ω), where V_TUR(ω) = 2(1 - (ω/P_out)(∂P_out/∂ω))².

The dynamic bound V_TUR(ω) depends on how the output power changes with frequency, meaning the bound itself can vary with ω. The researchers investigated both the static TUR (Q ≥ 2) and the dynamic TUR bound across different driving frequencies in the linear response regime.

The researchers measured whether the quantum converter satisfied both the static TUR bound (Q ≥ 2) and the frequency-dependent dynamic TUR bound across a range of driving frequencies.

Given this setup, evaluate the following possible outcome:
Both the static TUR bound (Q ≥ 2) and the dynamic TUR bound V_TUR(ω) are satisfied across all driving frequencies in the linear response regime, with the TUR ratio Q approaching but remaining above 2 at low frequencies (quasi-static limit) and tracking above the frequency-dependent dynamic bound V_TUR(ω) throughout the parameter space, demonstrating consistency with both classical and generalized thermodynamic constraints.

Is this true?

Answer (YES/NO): NO